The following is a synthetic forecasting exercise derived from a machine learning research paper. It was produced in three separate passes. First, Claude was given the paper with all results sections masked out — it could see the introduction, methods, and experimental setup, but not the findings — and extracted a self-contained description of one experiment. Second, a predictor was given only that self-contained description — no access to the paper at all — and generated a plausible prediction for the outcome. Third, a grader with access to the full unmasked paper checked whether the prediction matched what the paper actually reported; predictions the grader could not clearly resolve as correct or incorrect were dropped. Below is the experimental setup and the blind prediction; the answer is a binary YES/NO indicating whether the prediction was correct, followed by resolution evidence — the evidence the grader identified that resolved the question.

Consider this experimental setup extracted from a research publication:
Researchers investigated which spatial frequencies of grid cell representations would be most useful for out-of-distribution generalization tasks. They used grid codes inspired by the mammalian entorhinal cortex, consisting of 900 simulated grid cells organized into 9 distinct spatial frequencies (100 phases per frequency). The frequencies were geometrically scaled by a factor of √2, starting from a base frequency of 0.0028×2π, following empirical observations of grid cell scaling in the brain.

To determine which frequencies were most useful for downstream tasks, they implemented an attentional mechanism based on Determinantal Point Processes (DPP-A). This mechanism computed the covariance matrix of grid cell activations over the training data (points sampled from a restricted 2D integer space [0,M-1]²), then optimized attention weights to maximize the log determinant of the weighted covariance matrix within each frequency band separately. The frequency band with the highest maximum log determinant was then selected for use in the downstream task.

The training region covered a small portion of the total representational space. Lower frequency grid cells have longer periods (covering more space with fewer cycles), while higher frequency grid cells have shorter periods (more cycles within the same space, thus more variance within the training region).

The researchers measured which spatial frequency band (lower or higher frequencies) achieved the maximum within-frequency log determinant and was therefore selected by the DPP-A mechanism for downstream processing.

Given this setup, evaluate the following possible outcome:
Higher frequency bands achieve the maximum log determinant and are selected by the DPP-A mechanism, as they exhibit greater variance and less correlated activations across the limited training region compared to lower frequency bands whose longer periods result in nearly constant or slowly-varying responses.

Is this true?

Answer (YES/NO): YES